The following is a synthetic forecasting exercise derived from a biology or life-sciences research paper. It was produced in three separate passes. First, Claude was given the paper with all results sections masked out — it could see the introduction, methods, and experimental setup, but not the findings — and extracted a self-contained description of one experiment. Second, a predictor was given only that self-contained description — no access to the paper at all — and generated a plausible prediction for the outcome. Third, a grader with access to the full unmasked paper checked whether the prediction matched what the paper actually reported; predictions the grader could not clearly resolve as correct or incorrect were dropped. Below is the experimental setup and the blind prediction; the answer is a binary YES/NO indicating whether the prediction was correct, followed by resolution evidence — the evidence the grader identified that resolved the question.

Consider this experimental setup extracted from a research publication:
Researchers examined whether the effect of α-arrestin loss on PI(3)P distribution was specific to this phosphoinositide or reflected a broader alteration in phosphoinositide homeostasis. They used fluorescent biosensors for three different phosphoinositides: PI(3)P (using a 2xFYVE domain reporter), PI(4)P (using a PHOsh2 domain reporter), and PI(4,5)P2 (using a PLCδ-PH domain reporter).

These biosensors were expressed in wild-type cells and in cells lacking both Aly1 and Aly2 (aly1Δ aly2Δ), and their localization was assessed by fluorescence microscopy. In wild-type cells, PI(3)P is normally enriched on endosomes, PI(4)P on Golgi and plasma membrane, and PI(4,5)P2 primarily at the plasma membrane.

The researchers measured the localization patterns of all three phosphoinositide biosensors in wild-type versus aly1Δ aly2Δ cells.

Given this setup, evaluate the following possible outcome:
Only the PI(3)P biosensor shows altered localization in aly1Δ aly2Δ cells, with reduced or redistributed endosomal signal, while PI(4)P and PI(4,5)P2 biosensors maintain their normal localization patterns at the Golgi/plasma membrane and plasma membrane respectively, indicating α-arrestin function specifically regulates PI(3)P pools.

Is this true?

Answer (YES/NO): NO